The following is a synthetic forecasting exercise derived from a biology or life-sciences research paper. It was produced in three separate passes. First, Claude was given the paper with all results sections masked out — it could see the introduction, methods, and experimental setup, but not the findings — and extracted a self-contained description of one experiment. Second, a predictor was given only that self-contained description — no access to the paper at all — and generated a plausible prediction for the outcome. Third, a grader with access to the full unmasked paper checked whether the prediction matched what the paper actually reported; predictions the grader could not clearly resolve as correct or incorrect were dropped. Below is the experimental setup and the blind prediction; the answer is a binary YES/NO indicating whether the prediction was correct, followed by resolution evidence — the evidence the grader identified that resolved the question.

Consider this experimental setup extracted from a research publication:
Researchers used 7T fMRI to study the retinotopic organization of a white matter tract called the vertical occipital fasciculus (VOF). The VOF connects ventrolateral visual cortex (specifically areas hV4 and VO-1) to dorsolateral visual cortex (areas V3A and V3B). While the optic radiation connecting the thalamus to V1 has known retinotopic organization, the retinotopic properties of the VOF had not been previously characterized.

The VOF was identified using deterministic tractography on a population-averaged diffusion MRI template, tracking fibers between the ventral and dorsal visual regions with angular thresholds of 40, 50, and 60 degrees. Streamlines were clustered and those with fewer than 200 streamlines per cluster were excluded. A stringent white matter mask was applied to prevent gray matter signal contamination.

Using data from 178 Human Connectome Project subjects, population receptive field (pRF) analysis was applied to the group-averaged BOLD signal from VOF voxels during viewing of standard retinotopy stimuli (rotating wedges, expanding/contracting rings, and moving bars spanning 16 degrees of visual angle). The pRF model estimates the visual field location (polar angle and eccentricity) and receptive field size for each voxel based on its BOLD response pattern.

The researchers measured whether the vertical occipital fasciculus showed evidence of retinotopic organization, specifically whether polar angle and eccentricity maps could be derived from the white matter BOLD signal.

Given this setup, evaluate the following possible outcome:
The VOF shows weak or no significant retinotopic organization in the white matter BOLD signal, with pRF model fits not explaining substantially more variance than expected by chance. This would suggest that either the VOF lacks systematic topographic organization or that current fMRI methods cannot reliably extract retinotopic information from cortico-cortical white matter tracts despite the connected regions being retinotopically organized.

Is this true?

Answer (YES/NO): NO